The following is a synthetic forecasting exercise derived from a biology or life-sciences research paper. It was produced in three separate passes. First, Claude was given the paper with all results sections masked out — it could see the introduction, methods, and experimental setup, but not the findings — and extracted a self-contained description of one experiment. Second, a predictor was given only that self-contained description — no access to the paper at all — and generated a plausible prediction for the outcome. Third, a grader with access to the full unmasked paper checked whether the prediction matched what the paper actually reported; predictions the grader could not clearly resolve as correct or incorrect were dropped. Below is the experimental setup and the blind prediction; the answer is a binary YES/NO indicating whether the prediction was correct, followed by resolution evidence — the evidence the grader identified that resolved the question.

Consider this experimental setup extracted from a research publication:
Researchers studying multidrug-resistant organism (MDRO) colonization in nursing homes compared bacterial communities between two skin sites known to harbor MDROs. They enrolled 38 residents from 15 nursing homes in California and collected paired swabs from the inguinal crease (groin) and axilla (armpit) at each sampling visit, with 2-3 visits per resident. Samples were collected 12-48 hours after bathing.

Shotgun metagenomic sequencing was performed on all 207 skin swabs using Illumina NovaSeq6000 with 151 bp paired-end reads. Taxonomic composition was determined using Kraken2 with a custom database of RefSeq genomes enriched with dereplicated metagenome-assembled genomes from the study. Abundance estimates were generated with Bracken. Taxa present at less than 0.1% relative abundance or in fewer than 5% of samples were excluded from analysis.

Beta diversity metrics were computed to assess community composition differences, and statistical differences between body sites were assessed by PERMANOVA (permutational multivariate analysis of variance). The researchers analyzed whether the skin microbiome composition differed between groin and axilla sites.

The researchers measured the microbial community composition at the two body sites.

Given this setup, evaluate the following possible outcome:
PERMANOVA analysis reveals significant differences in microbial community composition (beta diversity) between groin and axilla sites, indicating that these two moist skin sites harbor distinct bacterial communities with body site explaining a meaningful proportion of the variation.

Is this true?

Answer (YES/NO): NO